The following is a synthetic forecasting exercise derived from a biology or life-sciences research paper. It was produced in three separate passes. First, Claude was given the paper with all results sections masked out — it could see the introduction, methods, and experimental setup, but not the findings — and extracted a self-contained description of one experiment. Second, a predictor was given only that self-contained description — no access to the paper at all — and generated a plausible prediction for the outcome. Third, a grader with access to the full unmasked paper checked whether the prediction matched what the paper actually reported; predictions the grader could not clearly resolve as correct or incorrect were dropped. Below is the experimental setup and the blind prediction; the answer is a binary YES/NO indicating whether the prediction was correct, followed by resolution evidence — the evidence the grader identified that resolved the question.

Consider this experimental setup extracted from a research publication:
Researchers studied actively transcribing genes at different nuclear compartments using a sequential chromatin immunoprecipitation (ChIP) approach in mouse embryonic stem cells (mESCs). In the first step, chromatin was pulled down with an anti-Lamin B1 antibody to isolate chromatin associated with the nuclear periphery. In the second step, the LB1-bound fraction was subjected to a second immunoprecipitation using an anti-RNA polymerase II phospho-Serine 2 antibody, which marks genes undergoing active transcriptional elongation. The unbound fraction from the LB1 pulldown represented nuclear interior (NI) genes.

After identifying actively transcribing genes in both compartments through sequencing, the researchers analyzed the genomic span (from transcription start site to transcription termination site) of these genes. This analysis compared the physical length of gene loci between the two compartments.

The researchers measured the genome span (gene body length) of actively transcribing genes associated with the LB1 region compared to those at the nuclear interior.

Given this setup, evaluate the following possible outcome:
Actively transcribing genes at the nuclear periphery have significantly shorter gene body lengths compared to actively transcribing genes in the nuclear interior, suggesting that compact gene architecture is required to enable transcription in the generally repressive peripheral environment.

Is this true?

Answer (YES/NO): NO